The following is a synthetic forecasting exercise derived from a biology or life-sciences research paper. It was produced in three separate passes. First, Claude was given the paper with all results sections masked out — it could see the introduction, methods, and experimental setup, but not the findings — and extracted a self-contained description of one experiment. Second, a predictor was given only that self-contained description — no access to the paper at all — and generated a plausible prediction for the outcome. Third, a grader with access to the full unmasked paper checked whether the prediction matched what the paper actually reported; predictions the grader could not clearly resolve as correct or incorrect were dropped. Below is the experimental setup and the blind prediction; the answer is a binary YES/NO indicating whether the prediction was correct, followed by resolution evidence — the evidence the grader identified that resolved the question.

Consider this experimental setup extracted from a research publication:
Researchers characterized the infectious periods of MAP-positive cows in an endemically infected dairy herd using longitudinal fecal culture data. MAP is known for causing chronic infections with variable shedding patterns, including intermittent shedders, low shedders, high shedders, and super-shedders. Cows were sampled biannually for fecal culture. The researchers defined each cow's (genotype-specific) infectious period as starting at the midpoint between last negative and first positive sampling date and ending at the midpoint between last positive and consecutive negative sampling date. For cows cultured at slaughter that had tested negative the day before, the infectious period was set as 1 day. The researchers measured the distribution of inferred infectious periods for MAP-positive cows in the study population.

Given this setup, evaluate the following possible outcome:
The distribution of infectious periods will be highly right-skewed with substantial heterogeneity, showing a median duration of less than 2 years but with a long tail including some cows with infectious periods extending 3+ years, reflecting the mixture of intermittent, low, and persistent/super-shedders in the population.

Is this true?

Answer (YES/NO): NO